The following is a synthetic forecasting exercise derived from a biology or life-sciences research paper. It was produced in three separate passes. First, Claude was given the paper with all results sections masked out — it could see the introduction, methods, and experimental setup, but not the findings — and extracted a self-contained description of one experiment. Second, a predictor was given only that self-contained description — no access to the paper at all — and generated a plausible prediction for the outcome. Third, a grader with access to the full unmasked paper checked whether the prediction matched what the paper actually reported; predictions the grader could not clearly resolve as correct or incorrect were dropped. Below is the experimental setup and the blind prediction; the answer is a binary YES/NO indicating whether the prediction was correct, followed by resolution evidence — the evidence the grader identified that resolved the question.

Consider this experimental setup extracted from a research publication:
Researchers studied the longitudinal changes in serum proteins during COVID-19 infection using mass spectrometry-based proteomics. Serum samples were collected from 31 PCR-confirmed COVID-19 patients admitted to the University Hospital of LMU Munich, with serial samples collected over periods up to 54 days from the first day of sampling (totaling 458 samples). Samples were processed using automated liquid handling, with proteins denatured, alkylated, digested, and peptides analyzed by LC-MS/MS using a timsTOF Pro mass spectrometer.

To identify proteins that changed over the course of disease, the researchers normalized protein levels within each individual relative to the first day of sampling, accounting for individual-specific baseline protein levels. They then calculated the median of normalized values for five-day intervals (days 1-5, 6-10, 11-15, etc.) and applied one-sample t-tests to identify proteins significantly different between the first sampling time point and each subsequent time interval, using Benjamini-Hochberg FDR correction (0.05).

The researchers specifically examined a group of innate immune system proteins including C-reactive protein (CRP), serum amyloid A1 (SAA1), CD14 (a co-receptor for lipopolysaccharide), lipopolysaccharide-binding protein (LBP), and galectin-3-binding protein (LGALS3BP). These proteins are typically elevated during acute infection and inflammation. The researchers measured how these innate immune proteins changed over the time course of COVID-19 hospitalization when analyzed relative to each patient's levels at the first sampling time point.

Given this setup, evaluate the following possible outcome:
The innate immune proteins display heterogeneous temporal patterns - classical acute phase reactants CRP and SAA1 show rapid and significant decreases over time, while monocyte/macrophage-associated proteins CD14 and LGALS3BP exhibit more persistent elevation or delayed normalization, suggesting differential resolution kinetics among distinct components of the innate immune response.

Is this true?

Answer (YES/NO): NO